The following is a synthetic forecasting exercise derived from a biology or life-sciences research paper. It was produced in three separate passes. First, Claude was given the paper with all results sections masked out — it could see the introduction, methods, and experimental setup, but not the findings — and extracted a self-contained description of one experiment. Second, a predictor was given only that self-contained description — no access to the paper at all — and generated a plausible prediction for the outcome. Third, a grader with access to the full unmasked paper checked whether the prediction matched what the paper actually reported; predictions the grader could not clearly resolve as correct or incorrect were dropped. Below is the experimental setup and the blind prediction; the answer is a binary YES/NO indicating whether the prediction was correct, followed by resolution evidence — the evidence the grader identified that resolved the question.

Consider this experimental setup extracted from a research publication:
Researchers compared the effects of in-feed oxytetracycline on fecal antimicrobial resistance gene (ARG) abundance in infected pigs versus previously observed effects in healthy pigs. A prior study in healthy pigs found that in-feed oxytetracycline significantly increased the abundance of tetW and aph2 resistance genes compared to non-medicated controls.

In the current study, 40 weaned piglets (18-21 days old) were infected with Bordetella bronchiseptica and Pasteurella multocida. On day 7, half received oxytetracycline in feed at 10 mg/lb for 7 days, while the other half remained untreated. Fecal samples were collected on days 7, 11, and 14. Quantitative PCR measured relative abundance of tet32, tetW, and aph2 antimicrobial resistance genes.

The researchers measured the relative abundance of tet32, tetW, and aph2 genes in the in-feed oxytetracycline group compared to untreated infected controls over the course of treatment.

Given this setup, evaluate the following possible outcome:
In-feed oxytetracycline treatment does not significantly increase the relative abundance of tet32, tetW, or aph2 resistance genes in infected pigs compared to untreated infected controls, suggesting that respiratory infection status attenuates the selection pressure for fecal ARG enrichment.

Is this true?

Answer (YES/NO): YES